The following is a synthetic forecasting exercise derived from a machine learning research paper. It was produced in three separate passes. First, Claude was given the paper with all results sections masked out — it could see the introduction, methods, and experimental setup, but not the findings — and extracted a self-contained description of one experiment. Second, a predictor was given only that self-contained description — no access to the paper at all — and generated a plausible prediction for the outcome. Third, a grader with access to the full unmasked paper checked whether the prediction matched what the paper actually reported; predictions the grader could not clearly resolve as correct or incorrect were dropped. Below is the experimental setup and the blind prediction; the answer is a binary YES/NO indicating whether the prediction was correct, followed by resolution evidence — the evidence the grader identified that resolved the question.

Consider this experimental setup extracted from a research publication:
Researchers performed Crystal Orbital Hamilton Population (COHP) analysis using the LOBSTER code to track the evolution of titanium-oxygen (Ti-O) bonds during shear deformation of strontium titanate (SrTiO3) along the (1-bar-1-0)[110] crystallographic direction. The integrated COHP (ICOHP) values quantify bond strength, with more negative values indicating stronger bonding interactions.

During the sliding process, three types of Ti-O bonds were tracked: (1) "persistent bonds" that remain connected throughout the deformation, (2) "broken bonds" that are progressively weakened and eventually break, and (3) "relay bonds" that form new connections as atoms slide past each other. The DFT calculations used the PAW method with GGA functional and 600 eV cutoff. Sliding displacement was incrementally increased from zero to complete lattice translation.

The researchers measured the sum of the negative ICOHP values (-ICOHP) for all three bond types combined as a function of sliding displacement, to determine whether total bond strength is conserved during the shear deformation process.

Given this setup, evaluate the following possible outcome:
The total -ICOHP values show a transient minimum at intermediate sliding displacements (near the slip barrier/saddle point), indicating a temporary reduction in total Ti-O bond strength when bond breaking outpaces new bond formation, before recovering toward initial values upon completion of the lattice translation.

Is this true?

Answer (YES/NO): NO